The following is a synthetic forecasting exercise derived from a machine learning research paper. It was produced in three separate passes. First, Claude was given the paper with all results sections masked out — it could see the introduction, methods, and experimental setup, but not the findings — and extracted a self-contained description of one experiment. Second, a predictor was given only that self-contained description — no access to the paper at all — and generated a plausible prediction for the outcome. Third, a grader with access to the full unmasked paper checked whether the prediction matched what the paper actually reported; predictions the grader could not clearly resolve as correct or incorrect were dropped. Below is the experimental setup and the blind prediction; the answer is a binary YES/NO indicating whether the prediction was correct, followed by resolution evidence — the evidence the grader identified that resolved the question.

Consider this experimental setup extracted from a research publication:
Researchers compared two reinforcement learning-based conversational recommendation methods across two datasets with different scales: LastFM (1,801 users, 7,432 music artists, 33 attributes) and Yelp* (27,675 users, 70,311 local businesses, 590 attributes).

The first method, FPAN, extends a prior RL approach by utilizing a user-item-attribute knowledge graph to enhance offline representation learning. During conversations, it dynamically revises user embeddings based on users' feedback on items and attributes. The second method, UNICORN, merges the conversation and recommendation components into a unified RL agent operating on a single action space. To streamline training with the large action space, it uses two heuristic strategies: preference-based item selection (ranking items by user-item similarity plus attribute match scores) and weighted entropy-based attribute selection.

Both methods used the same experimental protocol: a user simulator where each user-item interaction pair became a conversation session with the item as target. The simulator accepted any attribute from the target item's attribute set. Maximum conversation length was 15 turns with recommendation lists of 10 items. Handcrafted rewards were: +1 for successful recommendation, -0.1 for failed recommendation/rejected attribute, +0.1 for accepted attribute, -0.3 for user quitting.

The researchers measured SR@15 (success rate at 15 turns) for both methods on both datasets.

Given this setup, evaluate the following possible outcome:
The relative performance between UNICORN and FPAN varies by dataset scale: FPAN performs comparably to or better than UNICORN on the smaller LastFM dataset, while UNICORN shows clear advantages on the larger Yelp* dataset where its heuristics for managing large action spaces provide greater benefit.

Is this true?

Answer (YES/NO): YES